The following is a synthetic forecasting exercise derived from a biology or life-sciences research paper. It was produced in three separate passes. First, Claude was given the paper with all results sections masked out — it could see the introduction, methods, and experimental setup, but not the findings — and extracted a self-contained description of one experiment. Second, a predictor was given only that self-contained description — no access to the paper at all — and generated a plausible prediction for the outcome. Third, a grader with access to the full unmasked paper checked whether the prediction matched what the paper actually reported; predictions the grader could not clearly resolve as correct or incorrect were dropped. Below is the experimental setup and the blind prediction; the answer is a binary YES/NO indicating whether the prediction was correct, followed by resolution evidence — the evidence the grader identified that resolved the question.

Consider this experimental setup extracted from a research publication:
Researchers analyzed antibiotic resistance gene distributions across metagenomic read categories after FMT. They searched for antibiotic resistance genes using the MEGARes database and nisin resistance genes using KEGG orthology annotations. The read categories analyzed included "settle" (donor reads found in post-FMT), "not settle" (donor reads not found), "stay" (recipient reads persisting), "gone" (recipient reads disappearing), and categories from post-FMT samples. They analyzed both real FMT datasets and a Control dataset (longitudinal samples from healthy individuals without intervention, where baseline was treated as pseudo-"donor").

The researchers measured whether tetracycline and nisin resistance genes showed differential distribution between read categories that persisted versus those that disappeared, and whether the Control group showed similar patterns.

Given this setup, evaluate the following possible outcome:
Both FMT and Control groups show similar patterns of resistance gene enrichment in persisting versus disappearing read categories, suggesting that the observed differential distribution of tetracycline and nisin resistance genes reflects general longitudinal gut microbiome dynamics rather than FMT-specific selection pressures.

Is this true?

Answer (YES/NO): YES